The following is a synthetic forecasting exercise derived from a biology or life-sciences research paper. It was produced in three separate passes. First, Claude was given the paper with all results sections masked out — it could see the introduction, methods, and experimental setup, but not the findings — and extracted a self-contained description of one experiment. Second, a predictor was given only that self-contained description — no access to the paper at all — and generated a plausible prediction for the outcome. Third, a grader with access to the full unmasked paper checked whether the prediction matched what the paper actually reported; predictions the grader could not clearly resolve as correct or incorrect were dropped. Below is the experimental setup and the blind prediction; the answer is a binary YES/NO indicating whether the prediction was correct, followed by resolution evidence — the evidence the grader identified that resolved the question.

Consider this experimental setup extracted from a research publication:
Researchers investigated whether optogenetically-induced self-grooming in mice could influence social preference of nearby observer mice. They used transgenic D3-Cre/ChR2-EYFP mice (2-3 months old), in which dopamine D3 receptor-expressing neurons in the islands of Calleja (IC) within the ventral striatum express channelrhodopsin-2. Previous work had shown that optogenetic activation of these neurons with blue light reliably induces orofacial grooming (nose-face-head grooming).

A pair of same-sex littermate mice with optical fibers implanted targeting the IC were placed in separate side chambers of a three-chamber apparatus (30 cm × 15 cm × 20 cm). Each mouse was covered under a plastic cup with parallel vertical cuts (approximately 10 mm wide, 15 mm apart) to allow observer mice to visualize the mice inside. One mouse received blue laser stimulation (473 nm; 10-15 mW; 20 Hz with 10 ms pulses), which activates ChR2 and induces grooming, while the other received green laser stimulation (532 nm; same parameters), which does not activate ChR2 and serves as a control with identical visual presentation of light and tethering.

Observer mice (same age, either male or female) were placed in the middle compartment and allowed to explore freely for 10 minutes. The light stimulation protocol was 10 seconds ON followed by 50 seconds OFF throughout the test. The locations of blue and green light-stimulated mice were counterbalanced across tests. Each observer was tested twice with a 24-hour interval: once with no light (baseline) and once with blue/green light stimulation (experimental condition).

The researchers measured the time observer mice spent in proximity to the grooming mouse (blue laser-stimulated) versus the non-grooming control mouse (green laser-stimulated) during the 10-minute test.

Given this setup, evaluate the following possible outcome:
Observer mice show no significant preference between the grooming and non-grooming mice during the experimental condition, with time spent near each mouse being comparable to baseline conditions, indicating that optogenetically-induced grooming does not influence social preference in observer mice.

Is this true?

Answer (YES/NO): NO